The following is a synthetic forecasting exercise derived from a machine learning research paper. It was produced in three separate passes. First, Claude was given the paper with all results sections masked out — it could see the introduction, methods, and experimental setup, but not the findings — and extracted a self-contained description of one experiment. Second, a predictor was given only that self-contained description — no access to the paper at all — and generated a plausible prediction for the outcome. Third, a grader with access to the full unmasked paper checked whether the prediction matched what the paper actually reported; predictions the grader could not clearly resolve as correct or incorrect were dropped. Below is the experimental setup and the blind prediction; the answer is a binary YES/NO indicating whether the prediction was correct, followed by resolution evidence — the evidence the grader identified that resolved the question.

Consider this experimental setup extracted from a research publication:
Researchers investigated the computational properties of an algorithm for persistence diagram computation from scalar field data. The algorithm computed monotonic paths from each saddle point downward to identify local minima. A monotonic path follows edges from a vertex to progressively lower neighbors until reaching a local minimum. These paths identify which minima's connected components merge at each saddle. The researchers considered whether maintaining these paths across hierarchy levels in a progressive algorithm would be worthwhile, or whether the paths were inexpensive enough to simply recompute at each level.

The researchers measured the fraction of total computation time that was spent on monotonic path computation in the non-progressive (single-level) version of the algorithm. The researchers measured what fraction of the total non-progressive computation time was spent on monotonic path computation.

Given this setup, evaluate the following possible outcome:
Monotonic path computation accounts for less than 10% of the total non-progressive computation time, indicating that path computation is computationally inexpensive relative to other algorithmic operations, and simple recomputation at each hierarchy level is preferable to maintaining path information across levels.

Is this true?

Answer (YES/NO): YES